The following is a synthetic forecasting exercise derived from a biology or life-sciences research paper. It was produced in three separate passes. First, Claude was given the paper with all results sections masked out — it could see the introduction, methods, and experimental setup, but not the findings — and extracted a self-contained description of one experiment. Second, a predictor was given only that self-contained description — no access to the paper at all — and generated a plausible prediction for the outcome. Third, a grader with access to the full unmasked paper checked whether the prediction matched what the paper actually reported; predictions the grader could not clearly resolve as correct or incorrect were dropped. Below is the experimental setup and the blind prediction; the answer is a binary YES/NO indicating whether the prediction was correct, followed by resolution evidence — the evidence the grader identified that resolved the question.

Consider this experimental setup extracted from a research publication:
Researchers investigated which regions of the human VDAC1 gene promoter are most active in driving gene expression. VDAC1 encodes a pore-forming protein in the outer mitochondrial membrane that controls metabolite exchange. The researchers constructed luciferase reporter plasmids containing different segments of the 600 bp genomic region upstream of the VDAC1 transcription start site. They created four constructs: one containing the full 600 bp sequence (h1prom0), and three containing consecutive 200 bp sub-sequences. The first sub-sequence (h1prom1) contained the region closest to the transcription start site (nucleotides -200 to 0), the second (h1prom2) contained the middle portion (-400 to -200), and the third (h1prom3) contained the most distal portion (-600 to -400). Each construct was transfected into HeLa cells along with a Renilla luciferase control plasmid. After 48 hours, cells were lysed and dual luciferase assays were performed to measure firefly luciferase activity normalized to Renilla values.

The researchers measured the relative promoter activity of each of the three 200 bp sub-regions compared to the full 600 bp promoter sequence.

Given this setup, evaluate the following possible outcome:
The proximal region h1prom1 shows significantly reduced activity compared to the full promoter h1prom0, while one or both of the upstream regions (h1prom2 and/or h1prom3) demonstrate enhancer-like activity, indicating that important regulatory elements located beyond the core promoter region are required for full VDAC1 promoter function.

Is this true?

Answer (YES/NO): NO